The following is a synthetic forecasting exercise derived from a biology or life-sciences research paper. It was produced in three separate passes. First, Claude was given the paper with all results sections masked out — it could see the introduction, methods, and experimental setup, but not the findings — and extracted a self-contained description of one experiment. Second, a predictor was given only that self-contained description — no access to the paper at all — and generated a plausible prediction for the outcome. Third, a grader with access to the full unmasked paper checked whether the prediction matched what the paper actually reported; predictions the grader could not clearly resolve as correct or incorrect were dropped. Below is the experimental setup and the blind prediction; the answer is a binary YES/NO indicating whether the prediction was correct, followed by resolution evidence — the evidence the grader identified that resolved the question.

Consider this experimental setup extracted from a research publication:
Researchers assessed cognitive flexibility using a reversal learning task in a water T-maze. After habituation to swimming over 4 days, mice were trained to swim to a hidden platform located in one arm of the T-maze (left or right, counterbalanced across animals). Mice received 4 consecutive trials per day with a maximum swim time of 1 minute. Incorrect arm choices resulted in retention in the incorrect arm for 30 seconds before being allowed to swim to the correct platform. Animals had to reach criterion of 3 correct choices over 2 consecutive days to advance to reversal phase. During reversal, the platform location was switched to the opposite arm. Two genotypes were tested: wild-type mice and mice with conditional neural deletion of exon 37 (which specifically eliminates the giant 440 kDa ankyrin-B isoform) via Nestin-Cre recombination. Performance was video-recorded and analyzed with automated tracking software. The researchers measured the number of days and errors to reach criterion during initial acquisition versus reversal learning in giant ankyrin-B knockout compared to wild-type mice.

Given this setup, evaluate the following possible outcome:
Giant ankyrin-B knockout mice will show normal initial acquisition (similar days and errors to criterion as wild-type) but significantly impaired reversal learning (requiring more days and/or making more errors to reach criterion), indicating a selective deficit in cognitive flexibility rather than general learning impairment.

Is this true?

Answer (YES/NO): NO